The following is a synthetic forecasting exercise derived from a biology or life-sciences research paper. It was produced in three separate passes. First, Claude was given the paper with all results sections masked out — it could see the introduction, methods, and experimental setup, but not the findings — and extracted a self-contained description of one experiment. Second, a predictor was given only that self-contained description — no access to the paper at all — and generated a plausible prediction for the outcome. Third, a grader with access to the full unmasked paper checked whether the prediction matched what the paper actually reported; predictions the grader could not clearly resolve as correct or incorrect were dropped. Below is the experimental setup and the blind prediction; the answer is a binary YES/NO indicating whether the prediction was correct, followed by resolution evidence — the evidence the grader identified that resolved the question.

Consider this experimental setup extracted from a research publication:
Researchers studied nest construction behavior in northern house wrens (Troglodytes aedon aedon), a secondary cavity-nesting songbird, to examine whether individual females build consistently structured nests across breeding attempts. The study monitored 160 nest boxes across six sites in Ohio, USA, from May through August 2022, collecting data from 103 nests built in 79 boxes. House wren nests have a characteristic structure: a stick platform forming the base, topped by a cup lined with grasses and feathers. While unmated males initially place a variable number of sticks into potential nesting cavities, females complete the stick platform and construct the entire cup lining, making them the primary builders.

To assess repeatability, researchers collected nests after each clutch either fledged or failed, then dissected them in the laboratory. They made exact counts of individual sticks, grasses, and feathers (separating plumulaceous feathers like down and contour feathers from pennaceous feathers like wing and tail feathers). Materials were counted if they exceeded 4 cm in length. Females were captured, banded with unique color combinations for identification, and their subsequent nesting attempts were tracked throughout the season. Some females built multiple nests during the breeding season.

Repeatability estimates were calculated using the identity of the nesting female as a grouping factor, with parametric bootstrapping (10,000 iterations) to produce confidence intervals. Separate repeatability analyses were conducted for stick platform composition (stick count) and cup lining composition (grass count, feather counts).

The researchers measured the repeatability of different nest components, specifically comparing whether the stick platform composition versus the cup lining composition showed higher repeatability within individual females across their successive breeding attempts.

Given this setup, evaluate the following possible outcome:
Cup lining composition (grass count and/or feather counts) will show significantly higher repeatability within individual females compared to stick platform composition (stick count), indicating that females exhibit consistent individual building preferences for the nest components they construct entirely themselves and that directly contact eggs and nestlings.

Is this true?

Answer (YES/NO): YES